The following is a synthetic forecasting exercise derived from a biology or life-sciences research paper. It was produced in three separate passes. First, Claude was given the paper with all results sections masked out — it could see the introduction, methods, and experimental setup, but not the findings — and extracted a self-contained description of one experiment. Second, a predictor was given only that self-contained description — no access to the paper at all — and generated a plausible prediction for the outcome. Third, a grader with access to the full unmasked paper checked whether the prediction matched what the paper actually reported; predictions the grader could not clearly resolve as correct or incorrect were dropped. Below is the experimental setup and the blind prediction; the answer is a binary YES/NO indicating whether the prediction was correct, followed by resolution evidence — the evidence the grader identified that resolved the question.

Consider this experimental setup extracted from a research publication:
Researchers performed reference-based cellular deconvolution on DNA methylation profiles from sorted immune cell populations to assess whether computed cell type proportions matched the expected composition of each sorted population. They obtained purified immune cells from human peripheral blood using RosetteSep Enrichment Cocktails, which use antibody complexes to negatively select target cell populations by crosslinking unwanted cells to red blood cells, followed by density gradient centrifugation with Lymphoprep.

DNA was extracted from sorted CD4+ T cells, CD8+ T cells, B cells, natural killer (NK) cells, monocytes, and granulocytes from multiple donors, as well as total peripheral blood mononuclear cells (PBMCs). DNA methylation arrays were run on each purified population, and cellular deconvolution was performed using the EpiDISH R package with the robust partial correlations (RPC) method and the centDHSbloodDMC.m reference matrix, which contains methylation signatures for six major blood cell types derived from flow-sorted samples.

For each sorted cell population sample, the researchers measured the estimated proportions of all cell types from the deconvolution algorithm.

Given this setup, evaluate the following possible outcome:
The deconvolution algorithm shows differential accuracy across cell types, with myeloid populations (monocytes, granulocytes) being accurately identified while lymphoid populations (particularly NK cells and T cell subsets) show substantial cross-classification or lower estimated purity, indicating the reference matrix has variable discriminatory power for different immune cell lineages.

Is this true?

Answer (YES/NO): NO